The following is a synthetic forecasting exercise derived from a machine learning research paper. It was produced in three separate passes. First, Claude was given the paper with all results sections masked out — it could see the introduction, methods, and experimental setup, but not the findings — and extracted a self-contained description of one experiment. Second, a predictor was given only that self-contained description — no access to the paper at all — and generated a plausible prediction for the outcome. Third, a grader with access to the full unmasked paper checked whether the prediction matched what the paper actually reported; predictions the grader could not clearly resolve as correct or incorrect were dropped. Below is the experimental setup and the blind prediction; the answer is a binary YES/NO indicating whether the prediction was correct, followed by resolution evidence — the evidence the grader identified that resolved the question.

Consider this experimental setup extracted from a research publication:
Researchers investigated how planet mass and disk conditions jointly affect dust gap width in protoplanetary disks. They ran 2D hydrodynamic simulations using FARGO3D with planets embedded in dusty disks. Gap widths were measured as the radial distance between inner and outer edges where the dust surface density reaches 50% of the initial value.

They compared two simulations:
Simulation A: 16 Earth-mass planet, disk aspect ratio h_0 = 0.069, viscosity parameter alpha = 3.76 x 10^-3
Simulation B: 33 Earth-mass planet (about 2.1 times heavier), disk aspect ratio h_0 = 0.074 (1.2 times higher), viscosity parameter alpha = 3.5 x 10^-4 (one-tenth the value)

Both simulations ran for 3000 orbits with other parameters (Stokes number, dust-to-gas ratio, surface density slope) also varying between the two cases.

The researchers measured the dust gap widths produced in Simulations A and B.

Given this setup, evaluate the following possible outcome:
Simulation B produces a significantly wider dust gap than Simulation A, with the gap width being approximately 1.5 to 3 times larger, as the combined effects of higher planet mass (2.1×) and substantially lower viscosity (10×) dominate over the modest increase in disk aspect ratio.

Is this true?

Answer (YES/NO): NO